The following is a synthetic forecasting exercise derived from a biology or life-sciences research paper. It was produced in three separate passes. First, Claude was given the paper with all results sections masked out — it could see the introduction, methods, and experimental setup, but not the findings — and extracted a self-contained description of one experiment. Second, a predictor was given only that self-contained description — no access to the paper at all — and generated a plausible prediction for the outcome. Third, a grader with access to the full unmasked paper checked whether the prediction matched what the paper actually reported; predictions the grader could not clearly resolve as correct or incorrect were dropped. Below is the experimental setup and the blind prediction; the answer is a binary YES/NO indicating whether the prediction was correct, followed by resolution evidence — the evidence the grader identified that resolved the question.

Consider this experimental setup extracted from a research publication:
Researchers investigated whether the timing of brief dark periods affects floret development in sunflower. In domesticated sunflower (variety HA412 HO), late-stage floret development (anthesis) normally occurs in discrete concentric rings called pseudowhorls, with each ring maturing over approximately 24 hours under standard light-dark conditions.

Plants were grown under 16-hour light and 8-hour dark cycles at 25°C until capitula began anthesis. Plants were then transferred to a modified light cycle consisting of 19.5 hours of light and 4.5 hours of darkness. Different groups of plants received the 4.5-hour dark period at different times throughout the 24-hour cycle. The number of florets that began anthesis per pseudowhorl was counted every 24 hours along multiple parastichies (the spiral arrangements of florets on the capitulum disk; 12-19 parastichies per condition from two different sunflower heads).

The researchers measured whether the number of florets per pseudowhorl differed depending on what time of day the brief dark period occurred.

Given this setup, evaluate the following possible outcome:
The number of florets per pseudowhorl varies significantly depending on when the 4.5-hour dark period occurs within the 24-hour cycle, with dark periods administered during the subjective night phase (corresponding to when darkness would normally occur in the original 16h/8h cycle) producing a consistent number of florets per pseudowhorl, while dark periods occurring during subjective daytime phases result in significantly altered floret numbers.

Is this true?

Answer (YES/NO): NO